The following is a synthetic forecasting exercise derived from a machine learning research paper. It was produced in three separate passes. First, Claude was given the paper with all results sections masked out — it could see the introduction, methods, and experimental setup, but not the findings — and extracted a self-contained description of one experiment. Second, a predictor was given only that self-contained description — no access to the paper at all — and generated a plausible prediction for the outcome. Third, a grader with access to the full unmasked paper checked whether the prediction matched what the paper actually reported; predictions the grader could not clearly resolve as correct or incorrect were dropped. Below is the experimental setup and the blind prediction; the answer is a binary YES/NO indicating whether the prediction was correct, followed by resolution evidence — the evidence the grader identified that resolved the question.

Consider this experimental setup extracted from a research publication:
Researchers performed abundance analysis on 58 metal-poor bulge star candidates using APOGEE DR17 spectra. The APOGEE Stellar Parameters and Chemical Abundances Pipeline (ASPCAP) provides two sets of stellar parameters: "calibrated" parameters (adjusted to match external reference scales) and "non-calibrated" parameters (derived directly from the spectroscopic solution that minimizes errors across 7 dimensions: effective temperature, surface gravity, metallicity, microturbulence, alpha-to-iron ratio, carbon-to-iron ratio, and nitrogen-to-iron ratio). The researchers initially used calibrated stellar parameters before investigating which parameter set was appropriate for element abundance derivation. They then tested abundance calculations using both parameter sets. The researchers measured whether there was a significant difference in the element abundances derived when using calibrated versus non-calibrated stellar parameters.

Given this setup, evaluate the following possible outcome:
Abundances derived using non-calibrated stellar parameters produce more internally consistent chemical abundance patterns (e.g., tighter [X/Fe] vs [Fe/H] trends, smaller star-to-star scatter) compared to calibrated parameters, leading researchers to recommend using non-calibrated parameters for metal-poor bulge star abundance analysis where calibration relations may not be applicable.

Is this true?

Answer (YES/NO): NO